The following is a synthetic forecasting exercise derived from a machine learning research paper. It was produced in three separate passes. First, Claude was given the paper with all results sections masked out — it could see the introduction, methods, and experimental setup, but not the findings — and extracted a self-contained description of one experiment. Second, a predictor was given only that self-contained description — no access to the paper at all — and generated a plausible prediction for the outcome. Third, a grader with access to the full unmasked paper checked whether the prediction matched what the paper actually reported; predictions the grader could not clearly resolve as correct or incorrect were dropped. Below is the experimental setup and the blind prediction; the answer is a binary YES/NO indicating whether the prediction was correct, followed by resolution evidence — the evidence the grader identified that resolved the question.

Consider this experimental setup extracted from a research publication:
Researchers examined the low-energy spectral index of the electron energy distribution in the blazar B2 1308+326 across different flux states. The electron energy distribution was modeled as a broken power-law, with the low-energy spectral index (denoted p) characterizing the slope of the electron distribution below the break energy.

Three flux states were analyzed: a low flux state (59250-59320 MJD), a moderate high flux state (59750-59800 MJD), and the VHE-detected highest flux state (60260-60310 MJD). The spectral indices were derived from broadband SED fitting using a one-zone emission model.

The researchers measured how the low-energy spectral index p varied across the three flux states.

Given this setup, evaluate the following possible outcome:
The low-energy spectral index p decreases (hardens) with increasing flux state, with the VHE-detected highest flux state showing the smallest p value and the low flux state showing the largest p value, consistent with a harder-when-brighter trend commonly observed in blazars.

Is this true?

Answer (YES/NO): NO